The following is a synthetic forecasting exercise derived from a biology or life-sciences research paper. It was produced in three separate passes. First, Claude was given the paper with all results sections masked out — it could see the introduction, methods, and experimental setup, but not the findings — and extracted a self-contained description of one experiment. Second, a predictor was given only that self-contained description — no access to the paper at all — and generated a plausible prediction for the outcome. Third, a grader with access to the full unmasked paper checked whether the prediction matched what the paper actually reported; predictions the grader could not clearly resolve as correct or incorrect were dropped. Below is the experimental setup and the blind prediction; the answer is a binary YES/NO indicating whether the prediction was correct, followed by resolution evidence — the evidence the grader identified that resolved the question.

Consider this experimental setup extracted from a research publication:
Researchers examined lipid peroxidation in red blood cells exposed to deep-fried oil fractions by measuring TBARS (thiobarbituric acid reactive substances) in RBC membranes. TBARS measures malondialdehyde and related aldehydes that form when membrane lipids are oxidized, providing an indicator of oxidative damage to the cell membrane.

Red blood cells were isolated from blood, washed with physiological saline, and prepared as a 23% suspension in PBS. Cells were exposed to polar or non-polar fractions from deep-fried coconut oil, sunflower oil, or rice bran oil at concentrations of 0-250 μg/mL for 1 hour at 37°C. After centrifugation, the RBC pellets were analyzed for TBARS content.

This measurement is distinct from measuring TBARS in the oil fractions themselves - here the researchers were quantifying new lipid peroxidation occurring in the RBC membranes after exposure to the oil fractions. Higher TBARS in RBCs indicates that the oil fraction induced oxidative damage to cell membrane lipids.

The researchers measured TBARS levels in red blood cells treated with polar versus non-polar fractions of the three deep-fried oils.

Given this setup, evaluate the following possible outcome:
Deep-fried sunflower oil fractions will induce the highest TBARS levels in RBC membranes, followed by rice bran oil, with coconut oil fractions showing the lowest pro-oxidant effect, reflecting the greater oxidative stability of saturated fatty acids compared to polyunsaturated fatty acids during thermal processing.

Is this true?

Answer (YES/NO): YES